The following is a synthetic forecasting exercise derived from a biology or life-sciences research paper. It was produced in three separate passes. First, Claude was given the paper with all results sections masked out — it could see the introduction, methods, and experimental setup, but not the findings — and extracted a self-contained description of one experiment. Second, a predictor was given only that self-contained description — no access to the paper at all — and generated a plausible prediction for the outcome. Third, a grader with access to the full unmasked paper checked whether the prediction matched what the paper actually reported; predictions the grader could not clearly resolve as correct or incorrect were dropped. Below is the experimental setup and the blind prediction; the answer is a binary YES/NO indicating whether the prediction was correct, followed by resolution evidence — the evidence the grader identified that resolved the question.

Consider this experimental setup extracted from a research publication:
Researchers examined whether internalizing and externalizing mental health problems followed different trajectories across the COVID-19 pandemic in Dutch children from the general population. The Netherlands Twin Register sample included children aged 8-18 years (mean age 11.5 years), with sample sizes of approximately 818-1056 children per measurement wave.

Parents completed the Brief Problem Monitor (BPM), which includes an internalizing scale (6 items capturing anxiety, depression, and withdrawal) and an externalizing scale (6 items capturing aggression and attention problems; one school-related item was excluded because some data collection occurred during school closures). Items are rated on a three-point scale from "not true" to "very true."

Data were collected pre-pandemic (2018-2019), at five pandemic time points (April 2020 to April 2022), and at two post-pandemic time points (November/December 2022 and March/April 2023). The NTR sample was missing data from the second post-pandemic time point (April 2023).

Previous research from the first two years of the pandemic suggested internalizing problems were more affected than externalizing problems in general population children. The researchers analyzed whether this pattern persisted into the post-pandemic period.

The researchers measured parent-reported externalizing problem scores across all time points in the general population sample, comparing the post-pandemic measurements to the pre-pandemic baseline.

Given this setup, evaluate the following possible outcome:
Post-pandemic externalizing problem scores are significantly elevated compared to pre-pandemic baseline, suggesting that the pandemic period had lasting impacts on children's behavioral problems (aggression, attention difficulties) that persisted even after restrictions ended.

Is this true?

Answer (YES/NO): NO